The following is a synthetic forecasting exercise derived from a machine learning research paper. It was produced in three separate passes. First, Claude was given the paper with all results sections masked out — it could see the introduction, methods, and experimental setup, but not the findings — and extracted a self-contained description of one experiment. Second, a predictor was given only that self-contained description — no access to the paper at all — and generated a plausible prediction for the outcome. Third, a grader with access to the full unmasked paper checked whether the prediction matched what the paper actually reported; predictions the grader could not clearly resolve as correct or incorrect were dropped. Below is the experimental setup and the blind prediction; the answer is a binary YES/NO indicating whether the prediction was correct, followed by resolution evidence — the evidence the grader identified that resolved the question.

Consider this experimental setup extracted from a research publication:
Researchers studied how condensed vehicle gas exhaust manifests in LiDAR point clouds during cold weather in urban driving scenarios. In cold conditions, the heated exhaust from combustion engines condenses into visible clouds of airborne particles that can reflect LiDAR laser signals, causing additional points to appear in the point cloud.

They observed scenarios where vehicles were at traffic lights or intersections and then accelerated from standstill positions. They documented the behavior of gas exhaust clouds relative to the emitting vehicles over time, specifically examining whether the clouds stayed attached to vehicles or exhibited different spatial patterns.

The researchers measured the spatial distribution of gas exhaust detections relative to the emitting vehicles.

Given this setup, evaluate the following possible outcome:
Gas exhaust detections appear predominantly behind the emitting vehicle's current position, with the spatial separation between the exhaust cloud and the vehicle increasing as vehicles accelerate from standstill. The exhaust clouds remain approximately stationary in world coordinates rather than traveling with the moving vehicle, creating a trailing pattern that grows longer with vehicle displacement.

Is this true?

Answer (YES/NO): YES